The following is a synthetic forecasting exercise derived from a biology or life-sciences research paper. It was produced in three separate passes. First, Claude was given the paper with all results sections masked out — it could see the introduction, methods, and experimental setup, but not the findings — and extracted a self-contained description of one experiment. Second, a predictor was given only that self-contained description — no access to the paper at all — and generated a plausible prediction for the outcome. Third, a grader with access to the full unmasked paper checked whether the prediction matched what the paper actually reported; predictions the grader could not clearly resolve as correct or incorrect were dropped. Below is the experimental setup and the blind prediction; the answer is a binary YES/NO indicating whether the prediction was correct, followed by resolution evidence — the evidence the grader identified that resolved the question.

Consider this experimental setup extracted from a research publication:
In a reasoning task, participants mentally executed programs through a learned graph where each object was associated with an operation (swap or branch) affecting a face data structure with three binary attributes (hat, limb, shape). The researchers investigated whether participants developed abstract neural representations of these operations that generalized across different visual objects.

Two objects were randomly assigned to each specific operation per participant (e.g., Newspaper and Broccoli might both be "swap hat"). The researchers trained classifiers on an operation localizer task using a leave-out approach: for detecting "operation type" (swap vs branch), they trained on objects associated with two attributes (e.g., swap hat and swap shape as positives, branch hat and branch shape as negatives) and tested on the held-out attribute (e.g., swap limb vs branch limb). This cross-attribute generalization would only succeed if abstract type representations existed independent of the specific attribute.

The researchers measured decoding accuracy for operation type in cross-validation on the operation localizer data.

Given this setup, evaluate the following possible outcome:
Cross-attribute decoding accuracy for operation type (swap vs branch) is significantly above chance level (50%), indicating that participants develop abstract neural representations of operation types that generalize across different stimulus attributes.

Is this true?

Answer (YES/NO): YES